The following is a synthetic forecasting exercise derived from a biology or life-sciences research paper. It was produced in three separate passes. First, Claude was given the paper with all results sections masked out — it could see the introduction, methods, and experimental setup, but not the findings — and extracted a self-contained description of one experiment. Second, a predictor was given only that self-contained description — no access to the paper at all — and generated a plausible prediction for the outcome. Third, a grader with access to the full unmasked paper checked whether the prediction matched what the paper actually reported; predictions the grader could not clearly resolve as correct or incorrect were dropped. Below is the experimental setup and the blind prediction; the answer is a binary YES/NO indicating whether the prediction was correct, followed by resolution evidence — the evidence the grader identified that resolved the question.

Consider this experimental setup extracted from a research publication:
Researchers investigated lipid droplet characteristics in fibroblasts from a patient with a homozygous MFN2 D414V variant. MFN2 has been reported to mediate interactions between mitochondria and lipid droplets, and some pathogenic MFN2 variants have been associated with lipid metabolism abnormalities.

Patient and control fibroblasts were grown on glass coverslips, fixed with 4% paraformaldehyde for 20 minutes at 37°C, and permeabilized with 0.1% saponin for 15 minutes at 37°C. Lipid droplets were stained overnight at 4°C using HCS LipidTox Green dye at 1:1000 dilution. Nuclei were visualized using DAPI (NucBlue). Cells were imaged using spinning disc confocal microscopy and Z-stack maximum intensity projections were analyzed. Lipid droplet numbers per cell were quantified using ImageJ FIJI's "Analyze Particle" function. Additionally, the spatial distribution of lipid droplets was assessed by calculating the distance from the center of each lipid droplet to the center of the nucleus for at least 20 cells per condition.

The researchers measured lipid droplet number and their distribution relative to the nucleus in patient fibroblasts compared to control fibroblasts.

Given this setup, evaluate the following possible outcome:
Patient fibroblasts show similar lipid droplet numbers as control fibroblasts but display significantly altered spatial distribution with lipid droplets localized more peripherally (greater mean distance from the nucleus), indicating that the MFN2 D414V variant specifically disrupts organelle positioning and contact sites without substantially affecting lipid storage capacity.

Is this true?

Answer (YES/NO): NO